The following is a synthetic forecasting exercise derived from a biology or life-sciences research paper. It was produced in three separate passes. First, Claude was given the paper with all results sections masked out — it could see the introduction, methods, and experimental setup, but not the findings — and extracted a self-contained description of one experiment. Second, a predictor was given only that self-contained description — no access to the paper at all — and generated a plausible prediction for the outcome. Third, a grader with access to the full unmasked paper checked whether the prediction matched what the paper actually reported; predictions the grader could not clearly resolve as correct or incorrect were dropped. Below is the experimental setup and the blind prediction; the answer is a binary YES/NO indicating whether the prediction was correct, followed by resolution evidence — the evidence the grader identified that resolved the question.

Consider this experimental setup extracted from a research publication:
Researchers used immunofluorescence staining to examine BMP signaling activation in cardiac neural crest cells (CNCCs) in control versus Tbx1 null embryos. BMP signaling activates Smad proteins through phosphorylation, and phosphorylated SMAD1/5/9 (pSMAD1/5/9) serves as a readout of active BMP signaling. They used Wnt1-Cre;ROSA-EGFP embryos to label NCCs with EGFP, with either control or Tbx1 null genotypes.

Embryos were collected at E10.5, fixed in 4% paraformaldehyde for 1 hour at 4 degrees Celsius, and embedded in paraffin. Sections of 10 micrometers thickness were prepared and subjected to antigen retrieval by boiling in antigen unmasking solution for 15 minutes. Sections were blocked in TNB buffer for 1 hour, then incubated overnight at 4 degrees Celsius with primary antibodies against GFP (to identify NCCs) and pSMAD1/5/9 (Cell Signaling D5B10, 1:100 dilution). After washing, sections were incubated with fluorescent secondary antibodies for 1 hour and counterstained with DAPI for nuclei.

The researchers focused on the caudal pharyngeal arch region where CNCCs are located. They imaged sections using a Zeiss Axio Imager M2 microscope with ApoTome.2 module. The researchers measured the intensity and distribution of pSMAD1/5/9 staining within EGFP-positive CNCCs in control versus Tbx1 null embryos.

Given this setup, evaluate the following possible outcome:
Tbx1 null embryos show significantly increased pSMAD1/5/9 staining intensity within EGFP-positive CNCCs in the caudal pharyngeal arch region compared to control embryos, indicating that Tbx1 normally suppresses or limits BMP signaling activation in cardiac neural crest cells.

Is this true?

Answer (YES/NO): YES